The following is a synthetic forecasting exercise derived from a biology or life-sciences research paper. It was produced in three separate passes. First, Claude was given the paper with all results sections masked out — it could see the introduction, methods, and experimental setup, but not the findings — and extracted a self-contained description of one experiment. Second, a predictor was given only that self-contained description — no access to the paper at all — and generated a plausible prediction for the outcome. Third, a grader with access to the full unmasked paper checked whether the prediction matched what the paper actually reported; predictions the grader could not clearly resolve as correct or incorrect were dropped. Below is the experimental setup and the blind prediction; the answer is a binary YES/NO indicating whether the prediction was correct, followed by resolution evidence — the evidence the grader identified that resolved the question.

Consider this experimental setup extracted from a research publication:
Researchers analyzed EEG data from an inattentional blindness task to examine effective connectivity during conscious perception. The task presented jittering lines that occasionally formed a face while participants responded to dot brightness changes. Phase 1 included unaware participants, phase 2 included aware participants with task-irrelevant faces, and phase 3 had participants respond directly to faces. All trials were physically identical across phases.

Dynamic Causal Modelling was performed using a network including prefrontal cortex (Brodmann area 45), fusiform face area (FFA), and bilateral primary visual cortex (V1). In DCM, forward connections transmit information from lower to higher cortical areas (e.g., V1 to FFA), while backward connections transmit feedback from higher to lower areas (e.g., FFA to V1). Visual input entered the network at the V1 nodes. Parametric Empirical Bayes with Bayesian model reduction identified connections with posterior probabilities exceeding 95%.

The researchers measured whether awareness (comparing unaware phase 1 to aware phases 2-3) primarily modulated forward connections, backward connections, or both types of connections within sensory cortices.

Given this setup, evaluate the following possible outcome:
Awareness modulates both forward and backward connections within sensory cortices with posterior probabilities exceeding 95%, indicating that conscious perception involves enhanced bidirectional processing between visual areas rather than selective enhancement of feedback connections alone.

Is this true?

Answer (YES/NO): NO